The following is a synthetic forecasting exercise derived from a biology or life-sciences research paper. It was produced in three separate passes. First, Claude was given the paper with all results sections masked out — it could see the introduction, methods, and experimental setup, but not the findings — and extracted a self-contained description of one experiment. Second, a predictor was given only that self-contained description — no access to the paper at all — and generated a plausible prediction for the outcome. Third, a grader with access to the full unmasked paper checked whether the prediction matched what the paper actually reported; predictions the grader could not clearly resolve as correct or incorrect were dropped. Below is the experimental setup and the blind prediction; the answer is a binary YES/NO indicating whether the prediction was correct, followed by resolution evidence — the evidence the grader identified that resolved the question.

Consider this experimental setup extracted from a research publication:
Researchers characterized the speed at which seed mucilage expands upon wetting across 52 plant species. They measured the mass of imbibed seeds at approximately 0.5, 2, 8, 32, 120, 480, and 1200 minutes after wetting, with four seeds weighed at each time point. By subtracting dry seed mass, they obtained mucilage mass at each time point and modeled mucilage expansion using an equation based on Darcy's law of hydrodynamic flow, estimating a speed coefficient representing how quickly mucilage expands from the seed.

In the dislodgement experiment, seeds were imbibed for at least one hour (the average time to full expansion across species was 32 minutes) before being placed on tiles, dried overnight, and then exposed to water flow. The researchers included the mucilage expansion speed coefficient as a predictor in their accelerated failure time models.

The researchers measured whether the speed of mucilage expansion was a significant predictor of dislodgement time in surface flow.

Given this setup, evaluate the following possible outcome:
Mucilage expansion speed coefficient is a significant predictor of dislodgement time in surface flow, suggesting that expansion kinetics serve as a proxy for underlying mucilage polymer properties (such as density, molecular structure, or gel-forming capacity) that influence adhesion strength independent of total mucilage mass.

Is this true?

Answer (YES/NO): NO